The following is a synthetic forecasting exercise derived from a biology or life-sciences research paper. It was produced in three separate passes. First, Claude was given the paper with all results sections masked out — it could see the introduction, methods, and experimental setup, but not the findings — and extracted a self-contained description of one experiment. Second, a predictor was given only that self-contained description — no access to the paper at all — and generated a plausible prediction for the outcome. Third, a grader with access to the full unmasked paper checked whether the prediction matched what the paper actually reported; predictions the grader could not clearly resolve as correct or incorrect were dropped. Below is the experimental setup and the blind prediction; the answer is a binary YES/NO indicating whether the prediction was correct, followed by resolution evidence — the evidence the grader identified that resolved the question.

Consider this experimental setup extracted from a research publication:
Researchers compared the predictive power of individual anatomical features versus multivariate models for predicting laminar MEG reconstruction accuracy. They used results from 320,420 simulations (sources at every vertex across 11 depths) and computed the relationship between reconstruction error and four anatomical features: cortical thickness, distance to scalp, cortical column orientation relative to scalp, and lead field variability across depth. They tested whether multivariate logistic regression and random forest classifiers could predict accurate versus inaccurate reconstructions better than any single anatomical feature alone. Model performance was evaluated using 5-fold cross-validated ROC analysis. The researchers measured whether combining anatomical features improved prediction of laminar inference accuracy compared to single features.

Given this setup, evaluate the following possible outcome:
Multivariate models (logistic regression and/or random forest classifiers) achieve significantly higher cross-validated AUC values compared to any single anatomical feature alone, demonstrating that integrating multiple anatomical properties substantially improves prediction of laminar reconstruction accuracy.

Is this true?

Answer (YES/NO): NO